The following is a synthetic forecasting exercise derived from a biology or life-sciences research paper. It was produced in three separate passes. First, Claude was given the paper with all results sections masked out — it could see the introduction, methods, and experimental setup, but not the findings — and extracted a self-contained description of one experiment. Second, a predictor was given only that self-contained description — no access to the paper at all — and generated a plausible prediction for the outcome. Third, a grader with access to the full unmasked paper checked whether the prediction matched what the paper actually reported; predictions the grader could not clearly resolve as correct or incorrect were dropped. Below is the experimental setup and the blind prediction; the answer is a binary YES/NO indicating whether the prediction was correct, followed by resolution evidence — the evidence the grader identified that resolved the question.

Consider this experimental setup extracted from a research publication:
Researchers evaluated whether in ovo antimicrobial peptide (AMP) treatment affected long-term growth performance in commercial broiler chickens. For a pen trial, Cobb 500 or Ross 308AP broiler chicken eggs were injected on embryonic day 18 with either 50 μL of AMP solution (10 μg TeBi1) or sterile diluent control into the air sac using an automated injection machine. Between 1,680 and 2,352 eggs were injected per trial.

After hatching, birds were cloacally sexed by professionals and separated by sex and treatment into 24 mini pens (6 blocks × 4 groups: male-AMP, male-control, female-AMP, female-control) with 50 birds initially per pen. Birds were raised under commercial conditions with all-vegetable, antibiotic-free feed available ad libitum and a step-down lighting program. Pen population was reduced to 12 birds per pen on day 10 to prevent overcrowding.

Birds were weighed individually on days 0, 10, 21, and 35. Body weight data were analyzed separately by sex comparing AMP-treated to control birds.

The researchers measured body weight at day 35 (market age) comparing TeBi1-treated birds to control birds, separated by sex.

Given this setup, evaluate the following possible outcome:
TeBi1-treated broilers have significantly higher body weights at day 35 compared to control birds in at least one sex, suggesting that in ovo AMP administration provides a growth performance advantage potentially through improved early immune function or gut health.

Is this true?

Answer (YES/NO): NO